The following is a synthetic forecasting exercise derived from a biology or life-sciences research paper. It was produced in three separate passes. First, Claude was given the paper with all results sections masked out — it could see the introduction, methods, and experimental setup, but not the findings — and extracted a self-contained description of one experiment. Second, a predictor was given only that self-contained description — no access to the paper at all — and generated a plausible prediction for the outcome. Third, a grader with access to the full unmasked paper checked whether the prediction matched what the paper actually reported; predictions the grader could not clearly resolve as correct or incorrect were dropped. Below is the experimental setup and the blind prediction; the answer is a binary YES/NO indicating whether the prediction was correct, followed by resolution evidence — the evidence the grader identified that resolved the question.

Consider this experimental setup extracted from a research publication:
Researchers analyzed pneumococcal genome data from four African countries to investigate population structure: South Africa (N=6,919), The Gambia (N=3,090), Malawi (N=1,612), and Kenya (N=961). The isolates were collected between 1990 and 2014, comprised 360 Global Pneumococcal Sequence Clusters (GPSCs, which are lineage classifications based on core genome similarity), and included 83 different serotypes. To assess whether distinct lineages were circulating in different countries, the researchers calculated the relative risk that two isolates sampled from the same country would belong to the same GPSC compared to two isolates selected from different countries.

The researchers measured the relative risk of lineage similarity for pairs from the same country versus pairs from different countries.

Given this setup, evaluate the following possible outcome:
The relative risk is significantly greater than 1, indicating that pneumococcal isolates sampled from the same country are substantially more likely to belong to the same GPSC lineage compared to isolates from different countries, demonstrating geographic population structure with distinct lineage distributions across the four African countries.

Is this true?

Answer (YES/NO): YES